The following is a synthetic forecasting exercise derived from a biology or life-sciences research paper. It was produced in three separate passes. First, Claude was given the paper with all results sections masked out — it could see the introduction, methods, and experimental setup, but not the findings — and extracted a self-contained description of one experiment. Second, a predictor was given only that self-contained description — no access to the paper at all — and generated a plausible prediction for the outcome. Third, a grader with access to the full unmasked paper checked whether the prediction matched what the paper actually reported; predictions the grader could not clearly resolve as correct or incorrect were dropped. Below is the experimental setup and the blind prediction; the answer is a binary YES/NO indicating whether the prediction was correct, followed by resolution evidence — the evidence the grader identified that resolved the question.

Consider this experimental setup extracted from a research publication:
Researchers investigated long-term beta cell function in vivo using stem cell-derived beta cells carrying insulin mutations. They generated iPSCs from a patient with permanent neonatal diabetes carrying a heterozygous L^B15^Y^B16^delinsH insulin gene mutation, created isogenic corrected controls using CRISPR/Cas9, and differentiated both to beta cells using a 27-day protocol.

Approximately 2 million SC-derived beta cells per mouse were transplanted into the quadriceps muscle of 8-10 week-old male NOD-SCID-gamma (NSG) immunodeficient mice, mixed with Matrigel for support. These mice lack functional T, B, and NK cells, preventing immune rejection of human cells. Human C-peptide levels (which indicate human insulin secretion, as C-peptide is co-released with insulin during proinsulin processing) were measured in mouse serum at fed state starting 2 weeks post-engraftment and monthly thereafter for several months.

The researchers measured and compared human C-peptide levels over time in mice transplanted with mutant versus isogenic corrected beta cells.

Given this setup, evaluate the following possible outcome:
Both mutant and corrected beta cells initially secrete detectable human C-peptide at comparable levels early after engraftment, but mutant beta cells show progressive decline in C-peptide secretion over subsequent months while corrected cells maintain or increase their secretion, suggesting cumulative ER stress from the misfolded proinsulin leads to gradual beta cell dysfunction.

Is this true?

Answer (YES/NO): NO